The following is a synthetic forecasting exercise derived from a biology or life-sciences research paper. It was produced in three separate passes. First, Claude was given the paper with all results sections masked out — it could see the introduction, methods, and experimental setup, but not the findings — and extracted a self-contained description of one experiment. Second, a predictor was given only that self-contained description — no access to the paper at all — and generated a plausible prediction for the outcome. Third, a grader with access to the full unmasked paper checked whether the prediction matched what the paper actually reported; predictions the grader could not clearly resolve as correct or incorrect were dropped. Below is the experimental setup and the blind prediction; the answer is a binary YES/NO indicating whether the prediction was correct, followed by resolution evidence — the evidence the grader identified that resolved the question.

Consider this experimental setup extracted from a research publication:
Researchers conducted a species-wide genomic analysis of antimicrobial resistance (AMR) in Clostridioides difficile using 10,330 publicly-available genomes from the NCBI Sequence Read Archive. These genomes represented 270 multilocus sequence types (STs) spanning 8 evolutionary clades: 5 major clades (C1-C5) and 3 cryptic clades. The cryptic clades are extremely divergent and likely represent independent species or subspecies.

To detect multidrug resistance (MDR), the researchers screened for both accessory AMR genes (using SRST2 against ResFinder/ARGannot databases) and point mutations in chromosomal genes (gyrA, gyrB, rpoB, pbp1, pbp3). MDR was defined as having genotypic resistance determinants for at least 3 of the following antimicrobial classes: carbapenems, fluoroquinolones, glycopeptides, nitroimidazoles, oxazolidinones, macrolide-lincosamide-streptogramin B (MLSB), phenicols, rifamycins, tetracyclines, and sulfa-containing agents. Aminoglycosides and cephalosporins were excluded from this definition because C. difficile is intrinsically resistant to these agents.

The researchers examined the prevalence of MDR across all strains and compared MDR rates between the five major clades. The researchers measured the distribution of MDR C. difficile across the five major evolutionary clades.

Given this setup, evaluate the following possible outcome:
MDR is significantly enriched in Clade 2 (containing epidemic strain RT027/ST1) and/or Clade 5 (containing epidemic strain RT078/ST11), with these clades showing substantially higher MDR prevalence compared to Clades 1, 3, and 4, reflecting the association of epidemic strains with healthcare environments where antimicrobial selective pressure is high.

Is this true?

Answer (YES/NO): NO